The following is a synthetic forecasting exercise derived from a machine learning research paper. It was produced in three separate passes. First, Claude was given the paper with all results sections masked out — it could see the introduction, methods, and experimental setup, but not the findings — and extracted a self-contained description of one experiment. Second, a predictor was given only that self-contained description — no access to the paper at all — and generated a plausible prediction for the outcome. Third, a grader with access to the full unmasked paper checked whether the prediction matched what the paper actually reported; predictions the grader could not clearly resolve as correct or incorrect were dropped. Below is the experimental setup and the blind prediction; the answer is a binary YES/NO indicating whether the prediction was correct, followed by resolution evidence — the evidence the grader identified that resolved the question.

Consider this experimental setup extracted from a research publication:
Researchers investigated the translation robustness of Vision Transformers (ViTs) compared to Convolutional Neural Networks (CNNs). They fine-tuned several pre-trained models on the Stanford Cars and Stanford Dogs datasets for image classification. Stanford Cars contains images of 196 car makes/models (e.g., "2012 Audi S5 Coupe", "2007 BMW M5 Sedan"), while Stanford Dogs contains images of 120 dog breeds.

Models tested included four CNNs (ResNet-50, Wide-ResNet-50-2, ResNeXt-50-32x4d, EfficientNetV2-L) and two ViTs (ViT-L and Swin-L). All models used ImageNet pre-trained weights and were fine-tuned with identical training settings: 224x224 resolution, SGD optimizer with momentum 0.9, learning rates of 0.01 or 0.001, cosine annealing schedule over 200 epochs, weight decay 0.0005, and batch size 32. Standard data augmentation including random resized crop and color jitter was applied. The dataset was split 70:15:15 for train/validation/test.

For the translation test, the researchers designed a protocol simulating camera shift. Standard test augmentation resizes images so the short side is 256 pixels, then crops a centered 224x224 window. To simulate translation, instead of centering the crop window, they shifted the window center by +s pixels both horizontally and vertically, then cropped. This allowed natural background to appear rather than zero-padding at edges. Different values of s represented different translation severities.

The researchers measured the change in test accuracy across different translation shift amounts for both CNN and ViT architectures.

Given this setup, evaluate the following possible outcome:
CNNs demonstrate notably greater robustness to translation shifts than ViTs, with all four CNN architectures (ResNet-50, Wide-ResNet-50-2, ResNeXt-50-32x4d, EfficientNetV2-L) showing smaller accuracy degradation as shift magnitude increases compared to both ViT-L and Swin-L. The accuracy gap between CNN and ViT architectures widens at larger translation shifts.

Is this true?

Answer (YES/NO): NO